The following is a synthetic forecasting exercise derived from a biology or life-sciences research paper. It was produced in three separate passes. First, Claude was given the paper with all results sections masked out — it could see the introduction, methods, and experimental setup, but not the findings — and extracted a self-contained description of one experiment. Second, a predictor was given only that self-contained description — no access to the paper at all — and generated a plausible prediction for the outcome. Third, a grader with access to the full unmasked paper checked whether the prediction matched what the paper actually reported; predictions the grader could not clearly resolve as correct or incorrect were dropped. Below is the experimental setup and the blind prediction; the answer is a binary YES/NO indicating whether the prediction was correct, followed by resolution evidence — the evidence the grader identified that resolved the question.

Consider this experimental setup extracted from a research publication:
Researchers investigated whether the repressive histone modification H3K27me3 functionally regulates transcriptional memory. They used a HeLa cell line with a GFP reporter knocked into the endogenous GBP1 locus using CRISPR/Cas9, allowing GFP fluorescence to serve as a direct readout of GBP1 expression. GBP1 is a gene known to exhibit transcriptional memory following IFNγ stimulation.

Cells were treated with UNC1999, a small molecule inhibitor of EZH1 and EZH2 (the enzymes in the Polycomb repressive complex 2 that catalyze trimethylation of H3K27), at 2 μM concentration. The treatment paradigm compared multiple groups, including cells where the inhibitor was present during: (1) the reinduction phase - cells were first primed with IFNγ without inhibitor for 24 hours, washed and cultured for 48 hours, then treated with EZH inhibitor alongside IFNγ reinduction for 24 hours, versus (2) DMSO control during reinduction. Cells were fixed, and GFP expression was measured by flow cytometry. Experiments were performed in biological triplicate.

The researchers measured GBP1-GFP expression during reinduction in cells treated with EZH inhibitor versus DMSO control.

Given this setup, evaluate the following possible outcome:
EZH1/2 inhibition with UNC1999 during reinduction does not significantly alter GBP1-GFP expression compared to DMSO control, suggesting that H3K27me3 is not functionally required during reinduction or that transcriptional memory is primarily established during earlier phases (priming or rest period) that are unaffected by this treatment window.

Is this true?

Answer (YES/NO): NO